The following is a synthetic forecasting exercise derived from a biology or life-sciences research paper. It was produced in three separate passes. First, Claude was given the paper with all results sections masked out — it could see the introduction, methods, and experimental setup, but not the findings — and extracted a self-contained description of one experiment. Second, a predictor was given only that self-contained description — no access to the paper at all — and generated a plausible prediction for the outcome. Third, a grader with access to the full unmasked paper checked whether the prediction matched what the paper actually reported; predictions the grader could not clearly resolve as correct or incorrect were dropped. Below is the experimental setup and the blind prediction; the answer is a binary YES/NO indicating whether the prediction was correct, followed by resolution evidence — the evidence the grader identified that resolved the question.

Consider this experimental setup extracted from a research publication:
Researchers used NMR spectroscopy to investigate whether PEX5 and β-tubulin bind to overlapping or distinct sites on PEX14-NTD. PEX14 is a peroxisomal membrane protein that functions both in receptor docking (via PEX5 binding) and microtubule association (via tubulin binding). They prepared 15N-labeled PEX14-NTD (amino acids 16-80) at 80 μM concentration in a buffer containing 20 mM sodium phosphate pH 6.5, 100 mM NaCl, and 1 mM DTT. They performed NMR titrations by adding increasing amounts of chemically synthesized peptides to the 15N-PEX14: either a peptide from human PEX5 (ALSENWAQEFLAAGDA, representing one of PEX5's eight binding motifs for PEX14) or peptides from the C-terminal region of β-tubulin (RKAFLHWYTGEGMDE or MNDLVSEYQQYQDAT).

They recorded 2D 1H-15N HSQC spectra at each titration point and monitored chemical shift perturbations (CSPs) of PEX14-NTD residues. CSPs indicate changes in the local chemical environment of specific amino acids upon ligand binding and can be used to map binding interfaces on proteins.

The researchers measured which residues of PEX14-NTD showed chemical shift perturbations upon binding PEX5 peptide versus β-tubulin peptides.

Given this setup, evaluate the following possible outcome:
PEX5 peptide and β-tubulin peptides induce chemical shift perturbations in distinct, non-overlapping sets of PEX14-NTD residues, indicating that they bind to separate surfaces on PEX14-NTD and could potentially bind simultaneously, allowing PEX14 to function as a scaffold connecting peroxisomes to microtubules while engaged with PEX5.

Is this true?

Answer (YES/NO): NO